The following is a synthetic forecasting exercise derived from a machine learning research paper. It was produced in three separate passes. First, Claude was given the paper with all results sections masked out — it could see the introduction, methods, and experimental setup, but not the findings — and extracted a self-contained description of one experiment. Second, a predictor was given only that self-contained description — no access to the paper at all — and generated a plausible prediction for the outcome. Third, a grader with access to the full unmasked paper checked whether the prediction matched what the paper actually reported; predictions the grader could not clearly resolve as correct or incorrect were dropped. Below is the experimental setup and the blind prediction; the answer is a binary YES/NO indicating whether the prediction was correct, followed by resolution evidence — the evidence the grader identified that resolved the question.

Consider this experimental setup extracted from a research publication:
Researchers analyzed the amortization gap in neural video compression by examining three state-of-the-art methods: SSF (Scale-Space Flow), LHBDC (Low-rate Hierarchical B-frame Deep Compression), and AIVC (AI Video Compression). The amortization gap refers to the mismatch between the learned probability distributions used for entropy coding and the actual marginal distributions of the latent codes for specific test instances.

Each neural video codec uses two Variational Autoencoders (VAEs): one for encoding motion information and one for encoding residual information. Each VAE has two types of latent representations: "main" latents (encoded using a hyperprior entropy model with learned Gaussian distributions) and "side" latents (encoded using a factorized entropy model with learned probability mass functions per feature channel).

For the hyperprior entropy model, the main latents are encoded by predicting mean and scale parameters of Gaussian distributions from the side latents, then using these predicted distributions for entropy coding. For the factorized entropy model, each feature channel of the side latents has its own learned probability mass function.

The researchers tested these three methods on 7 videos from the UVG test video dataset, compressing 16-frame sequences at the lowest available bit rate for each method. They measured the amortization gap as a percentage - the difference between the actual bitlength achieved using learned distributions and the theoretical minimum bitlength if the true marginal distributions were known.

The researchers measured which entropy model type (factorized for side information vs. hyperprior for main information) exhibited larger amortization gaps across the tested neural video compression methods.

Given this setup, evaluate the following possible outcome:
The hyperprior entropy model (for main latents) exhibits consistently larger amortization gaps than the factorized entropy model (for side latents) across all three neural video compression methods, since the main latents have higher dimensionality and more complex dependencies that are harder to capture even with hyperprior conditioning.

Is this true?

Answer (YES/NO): NO